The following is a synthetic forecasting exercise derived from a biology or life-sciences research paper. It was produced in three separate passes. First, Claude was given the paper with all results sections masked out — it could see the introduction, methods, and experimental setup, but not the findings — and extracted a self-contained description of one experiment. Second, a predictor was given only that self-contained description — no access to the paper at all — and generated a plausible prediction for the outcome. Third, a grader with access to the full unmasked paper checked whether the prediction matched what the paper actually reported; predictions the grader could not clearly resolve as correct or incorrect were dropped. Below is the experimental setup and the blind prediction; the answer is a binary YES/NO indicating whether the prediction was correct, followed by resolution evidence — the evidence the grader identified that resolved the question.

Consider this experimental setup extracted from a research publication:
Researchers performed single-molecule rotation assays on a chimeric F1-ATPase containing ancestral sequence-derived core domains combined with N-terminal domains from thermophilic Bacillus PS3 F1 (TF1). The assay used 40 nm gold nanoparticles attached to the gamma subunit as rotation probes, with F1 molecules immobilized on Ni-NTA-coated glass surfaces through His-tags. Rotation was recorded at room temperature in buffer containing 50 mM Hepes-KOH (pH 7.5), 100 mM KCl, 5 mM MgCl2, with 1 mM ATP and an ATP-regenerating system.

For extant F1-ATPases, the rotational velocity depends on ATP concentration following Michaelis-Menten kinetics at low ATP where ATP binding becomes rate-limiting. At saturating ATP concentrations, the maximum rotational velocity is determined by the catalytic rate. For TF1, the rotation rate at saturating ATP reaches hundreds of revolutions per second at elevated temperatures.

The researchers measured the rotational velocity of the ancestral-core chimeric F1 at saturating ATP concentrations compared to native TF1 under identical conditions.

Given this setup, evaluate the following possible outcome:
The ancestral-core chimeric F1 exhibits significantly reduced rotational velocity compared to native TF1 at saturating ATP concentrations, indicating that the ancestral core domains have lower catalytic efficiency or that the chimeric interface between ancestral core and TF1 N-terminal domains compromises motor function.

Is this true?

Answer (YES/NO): YES